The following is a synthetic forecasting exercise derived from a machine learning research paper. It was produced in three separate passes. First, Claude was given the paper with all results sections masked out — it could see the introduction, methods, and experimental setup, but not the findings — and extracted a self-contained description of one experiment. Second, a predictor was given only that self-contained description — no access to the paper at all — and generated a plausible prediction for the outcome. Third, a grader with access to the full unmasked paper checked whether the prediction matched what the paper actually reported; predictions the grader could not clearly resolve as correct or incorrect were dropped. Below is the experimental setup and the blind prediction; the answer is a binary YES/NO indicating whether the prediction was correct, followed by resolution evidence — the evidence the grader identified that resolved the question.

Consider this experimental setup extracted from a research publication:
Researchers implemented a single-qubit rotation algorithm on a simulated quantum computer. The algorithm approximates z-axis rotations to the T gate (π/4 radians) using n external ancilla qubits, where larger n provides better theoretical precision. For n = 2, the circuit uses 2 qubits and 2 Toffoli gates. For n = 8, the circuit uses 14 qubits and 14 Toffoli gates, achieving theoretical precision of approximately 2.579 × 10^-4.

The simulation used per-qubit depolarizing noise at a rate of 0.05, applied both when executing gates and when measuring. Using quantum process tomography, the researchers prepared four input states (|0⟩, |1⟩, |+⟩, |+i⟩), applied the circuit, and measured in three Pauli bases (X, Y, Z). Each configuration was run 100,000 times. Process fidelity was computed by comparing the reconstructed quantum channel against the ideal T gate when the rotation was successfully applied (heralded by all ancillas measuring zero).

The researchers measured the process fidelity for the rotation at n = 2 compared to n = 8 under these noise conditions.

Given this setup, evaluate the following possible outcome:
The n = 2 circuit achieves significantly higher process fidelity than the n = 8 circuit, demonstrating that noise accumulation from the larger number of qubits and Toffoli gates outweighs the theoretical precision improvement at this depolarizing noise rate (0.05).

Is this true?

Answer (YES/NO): NO